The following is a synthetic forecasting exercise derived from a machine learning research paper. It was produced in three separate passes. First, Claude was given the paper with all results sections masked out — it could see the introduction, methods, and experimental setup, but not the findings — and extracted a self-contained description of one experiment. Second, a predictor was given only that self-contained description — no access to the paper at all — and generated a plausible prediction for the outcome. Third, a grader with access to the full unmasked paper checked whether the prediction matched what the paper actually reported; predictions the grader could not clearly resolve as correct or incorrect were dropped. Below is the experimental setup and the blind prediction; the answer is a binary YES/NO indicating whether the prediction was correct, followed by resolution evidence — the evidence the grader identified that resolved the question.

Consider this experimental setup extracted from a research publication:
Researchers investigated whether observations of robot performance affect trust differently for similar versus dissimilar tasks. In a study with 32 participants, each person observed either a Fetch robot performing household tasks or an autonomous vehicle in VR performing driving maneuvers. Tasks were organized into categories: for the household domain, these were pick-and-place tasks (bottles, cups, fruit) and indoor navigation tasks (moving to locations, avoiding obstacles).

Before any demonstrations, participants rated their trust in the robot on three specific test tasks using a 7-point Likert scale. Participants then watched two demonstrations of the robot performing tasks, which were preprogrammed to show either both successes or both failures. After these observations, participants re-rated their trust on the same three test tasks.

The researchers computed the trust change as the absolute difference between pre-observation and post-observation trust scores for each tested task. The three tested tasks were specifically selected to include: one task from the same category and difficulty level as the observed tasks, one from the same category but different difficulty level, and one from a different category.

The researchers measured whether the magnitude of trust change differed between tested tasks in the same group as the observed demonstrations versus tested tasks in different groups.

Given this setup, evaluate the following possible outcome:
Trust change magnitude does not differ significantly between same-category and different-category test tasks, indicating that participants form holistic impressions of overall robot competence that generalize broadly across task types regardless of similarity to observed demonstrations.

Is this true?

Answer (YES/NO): NO